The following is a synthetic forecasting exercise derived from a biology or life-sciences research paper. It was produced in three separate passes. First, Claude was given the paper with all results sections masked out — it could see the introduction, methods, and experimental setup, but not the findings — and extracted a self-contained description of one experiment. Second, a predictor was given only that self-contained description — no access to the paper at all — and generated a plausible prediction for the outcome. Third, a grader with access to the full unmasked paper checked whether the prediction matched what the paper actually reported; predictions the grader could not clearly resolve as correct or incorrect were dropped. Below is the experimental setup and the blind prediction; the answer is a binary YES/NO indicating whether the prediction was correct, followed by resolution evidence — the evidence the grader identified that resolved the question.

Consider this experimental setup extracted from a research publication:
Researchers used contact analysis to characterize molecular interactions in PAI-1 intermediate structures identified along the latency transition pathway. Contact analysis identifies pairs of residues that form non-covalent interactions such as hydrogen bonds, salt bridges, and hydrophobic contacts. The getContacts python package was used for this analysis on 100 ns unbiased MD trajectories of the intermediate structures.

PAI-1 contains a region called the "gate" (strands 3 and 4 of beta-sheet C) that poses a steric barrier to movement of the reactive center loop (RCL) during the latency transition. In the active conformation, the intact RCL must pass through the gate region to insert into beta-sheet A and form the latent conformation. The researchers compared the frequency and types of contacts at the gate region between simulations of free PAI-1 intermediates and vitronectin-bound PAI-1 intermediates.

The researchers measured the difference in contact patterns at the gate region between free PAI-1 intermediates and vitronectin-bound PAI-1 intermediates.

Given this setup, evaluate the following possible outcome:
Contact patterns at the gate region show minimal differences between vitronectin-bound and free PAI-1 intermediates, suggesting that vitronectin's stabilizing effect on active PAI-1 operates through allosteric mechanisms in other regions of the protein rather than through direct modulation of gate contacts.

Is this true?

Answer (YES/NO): NO